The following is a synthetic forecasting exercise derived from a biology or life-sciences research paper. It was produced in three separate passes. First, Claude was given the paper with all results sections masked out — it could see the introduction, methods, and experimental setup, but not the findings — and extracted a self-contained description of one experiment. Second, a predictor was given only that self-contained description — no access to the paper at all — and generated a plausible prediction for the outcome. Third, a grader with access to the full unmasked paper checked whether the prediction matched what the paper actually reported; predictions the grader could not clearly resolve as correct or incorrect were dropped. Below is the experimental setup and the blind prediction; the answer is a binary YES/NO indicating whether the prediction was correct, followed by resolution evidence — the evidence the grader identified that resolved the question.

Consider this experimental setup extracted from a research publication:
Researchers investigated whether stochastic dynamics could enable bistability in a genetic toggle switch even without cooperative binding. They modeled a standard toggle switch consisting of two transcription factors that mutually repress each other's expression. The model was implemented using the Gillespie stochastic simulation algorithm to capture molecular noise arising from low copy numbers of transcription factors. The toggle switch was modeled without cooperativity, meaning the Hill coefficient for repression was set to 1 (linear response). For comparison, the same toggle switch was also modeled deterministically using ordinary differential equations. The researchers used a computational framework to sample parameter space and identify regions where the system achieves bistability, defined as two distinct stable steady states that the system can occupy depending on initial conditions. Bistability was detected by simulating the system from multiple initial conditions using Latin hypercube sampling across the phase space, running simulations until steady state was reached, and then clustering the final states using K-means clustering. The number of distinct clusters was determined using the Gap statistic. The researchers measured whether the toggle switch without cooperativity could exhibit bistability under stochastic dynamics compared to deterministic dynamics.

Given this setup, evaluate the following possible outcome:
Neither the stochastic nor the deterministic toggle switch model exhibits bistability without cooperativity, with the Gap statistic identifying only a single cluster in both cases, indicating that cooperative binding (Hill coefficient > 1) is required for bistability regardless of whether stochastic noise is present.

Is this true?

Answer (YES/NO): NO